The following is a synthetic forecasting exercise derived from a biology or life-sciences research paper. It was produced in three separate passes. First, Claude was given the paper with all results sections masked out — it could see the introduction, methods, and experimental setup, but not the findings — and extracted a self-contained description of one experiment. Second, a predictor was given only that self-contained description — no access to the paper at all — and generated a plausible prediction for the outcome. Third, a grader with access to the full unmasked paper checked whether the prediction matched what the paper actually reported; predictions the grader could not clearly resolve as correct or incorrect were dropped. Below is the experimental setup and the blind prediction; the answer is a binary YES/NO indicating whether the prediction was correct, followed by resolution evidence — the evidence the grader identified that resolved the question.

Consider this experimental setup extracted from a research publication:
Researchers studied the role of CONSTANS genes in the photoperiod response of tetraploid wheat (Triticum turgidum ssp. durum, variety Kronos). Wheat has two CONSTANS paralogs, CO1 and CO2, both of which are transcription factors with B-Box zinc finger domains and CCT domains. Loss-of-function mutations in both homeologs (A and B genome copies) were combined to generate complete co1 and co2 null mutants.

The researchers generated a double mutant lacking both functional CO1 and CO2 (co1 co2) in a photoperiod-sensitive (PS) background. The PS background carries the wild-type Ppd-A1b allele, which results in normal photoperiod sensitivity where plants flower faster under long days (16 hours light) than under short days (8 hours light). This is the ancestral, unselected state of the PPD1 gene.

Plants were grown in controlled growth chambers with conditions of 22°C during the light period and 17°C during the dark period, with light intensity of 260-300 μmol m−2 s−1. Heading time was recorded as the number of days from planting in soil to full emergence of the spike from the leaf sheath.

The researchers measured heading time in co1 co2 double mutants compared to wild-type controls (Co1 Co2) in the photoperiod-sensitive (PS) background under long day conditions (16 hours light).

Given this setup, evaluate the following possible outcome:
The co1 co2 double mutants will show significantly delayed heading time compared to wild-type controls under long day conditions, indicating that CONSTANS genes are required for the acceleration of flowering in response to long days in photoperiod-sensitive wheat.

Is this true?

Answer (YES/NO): NO